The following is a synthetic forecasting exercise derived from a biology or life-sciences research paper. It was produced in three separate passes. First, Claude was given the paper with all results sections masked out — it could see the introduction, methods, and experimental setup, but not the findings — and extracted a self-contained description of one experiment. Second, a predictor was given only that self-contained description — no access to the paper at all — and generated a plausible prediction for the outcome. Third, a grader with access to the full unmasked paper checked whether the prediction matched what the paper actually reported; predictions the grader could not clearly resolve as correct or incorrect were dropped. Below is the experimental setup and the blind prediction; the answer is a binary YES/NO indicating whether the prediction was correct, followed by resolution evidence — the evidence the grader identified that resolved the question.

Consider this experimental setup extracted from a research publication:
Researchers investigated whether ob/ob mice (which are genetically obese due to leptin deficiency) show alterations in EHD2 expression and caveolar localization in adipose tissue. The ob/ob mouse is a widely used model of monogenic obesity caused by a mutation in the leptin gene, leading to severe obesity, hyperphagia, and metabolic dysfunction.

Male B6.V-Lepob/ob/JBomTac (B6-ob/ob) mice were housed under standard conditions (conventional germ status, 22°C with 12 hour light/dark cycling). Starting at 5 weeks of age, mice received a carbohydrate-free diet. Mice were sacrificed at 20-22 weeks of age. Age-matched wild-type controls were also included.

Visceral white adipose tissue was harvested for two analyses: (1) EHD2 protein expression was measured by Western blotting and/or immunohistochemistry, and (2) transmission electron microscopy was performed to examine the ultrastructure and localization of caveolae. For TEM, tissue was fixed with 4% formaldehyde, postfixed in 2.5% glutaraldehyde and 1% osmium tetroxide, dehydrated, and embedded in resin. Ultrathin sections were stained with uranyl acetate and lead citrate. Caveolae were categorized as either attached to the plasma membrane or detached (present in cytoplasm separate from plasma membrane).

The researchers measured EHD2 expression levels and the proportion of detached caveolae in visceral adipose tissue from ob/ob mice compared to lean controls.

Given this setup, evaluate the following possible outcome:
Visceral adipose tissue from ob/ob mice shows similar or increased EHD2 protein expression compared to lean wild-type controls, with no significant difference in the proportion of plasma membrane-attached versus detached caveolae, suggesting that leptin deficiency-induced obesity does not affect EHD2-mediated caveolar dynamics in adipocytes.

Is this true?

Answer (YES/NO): NO